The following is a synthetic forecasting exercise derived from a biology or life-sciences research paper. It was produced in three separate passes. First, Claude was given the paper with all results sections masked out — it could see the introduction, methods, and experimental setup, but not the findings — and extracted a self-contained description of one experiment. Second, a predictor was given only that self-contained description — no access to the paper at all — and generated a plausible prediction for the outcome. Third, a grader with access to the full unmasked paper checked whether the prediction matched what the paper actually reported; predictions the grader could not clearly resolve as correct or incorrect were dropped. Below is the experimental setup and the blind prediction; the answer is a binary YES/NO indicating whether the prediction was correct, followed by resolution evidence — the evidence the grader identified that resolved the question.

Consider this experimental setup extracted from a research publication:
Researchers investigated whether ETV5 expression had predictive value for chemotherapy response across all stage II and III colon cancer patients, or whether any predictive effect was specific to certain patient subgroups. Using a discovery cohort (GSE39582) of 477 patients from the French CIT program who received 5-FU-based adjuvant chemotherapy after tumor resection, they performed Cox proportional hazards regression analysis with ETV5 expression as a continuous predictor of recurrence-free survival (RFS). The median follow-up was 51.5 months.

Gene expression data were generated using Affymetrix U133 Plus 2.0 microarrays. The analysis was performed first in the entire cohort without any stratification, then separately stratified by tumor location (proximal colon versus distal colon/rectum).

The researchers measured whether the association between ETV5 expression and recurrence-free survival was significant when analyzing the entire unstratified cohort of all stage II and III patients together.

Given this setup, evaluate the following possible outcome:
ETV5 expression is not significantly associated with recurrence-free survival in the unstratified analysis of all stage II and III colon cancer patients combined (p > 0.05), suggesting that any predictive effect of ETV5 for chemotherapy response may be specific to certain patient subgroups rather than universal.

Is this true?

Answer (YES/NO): NO